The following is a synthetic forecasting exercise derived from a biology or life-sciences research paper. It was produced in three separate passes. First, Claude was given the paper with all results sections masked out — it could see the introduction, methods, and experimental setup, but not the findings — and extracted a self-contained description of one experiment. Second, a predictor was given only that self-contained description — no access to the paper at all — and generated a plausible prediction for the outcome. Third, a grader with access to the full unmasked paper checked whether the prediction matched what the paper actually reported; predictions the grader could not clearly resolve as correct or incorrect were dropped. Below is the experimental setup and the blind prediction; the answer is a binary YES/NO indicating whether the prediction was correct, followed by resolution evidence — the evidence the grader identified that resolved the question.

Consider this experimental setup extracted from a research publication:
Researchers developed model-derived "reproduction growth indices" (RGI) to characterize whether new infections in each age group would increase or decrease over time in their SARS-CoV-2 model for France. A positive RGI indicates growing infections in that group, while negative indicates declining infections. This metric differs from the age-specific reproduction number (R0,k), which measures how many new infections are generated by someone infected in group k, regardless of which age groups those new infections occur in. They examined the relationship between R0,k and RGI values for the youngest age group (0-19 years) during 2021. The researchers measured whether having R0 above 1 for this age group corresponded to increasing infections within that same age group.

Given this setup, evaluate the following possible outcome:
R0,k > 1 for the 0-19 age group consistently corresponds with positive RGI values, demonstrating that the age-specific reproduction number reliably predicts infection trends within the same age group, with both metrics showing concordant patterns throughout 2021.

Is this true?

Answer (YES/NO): NO